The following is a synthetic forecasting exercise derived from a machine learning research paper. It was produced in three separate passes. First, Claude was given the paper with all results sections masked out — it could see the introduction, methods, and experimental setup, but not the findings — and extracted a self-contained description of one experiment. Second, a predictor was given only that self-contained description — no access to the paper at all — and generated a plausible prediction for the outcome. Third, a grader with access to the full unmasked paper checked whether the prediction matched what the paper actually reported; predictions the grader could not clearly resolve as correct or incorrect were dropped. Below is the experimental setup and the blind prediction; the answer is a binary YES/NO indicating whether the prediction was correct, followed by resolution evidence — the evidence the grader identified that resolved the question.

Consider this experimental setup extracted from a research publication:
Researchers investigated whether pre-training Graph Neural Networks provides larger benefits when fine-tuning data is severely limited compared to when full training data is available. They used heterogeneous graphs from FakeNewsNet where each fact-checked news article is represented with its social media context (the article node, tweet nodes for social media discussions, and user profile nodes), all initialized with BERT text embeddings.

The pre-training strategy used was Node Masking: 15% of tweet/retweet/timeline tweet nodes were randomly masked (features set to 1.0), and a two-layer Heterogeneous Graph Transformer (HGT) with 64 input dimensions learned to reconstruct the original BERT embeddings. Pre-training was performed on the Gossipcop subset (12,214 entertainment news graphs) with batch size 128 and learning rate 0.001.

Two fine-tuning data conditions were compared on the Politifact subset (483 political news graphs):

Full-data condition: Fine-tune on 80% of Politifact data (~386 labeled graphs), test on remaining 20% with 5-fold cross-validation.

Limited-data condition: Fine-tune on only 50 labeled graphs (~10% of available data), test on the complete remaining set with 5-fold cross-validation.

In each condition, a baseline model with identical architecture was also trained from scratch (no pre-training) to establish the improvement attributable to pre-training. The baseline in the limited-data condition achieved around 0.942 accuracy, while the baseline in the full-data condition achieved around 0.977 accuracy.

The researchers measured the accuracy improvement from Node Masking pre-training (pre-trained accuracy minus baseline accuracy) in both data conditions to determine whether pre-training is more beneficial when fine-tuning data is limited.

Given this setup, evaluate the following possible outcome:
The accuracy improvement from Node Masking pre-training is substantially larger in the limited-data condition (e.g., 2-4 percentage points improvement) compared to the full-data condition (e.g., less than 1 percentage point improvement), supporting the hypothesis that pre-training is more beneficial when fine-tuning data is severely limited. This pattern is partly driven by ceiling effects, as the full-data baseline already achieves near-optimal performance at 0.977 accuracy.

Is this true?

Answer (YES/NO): YES